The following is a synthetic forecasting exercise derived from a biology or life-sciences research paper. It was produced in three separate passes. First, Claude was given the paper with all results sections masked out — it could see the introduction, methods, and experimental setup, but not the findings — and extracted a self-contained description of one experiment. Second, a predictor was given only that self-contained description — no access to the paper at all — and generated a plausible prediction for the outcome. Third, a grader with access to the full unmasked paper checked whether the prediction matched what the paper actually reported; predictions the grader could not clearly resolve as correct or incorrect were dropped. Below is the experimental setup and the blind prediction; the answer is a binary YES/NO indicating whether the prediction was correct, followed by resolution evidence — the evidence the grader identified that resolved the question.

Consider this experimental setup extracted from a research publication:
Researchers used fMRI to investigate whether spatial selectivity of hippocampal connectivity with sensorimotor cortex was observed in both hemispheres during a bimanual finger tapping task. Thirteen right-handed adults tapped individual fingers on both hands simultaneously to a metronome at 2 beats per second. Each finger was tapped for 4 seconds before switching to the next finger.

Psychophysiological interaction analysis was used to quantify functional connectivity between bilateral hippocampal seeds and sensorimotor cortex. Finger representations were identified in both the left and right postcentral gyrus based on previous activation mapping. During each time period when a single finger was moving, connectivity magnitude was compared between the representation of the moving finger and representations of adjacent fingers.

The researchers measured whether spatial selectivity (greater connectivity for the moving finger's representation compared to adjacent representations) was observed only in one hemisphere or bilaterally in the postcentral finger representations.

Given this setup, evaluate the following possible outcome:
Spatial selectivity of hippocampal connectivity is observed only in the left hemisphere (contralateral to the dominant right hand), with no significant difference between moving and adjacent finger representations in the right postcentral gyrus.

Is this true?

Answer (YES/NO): NO